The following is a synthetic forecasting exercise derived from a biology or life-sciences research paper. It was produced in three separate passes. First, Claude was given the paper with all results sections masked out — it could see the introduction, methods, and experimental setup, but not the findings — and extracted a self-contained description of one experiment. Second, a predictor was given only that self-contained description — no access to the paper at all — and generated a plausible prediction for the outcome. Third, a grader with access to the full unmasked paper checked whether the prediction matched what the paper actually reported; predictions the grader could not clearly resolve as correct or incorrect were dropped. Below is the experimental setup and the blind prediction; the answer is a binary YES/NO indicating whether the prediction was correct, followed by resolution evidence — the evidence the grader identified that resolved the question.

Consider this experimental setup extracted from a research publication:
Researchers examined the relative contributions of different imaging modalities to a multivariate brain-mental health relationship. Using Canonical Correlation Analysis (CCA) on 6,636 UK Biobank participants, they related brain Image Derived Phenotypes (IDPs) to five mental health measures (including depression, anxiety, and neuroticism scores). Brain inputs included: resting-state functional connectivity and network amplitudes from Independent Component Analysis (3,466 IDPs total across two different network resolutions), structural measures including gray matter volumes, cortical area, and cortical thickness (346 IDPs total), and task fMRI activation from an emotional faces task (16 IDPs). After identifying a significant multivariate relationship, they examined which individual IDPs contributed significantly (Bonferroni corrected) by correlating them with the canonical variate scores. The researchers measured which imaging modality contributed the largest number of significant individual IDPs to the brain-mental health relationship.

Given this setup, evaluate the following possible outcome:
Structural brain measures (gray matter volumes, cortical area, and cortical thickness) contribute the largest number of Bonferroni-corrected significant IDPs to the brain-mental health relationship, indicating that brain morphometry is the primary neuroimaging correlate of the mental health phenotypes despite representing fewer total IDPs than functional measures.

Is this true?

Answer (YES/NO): NO